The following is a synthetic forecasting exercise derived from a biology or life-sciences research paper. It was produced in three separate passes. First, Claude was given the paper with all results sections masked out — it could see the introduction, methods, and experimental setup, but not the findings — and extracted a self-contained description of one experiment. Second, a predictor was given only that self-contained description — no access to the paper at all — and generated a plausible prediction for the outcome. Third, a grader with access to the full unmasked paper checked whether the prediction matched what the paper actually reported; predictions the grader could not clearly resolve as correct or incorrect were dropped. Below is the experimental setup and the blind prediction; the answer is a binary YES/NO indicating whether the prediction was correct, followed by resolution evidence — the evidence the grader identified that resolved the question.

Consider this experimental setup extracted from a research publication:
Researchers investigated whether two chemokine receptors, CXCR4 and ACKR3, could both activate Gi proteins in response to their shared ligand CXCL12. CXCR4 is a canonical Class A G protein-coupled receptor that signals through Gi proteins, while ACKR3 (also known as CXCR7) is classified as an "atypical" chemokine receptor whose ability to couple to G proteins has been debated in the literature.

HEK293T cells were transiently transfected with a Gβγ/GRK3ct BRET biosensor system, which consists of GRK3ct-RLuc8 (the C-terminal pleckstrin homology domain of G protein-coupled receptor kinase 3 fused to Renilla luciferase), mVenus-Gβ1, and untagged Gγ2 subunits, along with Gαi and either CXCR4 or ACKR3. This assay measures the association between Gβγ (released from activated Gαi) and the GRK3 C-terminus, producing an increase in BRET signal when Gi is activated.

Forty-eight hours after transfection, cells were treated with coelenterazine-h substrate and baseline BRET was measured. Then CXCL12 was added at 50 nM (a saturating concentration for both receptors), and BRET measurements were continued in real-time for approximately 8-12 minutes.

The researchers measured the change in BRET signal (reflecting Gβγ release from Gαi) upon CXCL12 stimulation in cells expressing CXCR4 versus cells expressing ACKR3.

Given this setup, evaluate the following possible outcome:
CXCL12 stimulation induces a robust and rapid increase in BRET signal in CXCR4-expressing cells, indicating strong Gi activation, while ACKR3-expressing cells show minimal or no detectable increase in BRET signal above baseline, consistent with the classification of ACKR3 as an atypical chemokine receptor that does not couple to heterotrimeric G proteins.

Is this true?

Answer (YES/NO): YES